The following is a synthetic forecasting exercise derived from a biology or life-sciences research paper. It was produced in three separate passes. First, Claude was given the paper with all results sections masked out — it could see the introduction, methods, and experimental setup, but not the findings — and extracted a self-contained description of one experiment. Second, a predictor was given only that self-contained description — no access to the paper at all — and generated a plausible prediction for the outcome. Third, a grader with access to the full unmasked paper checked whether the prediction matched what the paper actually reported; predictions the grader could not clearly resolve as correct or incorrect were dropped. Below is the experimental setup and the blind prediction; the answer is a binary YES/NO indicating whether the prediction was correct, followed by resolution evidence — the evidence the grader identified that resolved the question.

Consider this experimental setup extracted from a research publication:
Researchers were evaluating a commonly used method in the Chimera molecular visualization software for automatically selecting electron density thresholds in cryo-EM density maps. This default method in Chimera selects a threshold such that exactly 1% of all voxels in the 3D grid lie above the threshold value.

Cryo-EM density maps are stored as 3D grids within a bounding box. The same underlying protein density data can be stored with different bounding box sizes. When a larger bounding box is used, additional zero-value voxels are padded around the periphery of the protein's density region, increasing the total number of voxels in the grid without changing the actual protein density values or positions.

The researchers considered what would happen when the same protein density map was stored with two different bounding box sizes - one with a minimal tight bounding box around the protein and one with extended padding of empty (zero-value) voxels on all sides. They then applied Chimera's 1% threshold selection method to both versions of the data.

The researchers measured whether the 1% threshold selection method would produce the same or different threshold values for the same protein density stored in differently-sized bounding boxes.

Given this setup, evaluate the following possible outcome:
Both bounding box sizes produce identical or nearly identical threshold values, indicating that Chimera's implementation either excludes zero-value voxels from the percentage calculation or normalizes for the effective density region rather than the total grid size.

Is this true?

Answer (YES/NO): NO